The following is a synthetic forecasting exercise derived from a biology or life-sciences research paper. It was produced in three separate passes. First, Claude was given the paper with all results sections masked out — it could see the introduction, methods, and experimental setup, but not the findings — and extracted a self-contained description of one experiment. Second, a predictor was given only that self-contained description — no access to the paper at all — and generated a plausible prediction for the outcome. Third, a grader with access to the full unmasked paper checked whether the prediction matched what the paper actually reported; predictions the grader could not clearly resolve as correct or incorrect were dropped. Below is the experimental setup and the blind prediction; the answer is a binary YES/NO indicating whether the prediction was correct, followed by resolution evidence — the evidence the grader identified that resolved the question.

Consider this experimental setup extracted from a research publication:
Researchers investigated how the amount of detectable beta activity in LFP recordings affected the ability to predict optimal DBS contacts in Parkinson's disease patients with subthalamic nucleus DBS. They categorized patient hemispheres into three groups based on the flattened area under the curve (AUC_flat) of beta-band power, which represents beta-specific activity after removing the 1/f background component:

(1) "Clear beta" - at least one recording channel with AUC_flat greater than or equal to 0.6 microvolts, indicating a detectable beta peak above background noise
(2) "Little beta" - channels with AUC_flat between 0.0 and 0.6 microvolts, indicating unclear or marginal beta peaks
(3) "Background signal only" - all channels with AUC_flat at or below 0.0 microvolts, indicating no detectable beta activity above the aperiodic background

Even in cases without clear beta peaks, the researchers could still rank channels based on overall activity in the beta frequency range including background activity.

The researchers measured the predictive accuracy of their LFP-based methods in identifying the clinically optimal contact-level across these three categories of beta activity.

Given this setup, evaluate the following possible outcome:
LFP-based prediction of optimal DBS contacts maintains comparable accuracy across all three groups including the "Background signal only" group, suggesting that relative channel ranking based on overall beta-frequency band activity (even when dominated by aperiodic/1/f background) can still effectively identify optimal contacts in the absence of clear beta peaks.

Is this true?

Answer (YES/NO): YES